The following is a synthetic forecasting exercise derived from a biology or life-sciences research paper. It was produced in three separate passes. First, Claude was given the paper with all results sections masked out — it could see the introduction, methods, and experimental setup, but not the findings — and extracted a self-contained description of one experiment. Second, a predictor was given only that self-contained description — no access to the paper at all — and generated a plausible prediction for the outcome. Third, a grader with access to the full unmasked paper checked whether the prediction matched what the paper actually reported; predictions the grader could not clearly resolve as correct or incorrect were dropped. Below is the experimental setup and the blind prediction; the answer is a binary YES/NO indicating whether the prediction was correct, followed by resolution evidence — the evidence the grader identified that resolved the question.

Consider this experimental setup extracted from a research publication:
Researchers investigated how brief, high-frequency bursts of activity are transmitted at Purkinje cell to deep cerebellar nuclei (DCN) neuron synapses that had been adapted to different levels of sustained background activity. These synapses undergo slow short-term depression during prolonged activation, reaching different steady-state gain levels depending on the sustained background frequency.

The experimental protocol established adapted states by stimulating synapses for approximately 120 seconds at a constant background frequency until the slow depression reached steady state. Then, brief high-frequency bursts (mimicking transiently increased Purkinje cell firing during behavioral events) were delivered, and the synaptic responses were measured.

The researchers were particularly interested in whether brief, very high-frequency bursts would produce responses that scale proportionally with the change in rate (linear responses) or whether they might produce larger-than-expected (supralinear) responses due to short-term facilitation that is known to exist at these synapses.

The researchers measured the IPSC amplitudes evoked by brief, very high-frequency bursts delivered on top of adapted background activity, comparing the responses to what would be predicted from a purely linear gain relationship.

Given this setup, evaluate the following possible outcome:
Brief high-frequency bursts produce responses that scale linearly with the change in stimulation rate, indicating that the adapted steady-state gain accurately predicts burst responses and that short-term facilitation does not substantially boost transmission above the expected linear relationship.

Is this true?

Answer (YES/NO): NO